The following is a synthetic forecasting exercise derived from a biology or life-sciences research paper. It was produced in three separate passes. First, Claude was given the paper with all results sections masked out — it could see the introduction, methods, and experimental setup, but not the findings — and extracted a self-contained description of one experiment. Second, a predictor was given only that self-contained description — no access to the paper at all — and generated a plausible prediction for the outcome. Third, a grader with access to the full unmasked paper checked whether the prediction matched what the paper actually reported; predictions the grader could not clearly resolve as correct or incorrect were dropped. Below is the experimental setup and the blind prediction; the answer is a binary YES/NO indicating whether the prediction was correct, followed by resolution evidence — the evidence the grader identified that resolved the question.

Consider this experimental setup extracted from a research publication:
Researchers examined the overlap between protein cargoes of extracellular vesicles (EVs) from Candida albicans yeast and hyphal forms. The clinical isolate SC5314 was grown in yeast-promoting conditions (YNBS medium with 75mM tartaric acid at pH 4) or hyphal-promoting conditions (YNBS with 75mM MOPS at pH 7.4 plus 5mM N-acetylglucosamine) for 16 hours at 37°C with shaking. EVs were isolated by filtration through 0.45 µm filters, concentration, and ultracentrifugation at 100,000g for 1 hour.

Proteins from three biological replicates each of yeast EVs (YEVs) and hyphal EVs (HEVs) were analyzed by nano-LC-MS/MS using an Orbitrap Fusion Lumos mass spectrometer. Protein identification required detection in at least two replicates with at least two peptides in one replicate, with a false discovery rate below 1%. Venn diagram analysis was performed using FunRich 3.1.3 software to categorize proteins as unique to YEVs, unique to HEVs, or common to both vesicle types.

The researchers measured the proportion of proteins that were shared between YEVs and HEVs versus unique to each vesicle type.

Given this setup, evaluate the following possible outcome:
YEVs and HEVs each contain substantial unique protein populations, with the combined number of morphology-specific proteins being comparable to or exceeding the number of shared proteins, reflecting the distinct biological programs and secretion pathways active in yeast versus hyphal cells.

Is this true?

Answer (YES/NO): NO